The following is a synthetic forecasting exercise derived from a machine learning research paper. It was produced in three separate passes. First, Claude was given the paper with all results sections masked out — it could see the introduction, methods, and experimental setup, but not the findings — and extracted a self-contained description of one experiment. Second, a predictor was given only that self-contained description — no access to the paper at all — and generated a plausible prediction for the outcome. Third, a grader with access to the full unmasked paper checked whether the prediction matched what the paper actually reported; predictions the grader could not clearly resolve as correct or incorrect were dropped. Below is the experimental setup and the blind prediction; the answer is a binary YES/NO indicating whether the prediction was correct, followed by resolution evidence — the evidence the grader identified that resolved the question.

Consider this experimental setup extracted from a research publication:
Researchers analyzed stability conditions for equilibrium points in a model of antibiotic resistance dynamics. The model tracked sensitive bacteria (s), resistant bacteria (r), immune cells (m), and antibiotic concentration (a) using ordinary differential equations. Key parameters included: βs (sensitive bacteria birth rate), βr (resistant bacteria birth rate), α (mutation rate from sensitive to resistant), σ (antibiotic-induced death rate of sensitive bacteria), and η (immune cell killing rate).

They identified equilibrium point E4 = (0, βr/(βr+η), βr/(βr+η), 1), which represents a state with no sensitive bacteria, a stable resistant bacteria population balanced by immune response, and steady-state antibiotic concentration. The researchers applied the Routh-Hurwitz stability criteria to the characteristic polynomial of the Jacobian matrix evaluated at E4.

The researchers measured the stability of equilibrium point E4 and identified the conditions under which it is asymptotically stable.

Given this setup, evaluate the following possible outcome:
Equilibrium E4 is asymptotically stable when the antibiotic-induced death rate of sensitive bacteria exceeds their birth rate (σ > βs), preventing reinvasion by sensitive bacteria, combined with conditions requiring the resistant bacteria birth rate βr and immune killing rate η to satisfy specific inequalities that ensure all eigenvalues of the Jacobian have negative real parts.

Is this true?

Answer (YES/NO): NO